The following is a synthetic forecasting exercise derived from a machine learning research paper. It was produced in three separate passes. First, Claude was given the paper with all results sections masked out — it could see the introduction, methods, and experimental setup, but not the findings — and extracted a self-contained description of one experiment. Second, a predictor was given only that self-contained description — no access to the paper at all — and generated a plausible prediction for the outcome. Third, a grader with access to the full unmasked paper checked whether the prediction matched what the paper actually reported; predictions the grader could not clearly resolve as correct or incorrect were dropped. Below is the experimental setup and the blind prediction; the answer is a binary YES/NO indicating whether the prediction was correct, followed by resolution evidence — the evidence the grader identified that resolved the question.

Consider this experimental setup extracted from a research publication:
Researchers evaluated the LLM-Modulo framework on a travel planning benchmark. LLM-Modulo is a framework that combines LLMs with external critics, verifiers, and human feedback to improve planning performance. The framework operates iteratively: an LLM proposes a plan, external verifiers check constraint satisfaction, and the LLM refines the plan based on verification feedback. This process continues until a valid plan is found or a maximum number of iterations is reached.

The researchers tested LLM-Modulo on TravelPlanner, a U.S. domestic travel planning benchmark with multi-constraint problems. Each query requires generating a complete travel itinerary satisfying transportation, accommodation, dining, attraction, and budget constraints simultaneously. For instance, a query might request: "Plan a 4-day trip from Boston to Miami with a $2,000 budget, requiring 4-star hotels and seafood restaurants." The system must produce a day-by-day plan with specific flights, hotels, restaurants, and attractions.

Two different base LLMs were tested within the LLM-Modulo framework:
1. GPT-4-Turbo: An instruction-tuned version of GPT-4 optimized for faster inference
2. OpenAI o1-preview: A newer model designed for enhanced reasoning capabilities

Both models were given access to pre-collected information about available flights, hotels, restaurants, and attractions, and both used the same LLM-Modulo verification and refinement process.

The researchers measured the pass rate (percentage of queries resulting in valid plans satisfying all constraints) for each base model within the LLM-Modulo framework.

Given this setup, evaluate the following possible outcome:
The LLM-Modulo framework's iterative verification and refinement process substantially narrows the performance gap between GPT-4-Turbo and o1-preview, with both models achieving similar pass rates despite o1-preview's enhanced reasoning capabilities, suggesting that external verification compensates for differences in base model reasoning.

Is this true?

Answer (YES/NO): NO